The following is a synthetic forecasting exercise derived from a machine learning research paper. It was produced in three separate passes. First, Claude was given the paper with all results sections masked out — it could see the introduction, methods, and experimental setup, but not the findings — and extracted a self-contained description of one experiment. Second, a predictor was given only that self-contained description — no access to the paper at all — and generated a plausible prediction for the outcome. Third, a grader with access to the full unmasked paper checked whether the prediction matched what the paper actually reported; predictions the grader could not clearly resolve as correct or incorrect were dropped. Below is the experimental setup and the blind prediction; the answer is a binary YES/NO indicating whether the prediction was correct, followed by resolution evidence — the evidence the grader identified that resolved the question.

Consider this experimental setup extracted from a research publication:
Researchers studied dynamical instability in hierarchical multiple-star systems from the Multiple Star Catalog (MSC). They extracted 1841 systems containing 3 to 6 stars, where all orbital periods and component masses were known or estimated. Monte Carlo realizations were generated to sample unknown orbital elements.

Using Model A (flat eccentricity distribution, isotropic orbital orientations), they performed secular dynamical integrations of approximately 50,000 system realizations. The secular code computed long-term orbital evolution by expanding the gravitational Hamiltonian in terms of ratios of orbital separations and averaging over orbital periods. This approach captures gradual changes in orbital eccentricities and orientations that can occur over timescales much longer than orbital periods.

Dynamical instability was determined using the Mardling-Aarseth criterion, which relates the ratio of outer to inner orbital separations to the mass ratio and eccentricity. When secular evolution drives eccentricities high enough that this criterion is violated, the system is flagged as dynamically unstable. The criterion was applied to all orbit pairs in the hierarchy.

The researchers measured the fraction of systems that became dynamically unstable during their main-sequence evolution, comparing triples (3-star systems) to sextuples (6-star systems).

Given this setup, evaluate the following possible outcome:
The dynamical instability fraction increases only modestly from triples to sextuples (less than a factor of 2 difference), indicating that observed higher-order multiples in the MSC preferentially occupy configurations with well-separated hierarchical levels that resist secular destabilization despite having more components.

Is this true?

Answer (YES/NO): NO